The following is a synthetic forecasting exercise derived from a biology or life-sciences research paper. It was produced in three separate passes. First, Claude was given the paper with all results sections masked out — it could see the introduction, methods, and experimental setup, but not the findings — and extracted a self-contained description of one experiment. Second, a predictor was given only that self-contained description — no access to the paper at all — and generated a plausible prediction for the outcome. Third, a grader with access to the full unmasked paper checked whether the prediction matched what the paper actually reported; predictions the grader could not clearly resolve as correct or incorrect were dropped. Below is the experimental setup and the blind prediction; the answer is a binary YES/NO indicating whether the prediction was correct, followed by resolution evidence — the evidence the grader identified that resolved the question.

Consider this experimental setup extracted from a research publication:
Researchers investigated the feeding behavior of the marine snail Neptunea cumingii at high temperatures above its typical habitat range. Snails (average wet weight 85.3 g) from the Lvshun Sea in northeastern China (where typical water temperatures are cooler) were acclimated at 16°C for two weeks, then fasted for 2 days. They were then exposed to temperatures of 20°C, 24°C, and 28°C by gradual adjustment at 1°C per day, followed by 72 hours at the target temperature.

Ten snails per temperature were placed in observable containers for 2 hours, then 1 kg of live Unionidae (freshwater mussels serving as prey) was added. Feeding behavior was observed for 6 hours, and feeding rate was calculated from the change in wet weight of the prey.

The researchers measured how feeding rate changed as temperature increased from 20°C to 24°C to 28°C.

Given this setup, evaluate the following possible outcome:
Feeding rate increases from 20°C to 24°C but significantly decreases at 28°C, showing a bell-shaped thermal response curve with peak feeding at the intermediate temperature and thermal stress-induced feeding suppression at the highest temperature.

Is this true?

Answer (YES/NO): NO